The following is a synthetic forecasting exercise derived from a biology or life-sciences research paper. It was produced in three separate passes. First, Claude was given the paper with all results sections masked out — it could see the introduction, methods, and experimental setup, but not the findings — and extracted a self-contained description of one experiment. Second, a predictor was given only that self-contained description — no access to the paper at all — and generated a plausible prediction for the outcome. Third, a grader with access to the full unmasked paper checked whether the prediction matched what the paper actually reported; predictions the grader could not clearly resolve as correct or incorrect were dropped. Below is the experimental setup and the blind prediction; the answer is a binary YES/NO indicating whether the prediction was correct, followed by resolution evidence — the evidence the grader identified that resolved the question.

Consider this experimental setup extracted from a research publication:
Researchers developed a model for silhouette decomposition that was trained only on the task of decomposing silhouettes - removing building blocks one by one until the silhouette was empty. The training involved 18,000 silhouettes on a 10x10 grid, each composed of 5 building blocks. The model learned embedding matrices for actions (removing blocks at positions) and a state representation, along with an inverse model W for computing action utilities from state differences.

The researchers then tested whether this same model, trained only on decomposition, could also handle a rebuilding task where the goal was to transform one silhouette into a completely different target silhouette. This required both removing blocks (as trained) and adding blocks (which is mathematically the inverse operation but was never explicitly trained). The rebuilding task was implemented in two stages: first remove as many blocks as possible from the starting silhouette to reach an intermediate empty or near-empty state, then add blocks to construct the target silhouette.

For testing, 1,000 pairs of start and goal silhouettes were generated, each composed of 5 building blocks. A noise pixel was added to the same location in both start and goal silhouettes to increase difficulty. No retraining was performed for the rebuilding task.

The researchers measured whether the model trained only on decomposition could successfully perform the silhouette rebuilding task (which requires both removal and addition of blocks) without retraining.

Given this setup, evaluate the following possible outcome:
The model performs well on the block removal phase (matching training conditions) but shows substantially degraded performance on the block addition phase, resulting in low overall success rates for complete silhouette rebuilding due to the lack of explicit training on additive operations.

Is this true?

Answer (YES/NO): NO